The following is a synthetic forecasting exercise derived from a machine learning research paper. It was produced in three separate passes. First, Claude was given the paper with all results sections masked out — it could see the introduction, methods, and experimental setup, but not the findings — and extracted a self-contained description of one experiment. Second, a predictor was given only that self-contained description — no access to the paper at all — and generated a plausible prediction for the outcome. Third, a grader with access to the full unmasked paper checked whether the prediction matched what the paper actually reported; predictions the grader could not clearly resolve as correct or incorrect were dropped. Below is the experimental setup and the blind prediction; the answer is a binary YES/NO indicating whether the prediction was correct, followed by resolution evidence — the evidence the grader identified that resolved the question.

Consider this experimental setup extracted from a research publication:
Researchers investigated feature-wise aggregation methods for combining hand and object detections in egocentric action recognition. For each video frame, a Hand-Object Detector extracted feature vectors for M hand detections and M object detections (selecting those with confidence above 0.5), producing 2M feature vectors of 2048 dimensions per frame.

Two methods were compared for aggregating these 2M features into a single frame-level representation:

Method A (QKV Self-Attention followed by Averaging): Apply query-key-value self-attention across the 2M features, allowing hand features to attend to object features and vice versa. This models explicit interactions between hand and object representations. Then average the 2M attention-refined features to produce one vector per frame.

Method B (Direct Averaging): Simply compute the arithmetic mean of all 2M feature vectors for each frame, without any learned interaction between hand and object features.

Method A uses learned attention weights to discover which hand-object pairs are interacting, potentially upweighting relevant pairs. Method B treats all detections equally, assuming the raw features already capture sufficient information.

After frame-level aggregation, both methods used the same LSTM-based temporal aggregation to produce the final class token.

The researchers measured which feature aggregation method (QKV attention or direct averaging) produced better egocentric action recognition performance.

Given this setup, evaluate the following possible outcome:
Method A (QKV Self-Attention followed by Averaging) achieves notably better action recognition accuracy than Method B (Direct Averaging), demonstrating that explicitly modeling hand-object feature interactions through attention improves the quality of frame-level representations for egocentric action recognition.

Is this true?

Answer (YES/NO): NO